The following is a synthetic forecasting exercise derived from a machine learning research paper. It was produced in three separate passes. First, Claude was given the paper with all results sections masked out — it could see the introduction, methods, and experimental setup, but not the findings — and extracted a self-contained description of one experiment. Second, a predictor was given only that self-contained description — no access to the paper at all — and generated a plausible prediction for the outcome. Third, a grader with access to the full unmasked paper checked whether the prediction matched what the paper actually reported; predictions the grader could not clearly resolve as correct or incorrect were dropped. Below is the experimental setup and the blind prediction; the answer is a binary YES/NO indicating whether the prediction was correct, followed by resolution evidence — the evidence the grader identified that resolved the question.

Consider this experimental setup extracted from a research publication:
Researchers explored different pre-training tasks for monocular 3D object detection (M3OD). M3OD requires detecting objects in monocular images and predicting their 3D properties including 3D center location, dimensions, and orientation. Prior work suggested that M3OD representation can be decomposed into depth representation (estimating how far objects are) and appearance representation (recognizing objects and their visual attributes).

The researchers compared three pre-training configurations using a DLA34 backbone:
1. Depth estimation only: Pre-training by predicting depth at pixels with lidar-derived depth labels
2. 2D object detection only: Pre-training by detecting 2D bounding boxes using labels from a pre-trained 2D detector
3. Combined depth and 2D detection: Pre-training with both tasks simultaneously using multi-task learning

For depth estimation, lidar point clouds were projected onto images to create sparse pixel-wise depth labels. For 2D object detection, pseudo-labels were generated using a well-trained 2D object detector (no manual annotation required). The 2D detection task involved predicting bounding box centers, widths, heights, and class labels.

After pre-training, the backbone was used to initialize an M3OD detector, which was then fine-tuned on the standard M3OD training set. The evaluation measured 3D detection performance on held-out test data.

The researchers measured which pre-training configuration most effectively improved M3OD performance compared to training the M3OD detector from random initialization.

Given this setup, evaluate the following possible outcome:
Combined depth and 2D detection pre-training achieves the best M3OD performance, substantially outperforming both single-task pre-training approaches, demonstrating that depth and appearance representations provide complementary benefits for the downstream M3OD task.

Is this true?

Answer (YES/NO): YES